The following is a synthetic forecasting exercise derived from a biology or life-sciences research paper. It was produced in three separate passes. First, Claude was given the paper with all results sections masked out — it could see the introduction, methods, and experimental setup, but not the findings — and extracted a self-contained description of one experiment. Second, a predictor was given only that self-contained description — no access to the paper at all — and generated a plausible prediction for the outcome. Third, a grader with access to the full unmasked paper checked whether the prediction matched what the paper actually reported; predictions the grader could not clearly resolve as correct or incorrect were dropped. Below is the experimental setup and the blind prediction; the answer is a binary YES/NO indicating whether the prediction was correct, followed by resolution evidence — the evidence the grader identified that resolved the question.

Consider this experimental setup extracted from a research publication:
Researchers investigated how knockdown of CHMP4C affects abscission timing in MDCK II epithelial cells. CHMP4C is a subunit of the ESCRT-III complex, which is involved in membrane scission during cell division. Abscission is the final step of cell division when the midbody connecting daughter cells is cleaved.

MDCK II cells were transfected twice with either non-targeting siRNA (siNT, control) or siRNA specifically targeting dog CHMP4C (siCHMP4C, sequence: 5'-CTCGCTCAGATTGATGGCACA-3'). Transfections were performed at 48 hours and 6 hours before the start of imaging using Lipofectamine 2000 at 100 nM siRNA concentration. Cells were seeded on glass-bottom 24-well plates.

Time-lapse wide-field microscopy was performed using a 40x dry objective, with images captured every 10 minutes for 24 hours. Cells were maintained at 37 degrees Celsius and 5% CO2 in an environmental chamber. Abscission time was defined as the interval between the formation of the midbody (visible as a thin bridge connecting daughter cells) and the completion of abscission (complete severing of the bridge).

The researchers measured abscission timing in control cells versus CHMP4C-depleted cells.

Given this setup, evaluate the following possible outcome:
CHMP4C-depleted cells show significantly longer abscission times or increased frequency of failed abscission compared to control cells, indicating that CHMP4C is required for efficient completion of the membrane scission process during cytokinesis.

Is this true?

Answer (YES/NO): NO